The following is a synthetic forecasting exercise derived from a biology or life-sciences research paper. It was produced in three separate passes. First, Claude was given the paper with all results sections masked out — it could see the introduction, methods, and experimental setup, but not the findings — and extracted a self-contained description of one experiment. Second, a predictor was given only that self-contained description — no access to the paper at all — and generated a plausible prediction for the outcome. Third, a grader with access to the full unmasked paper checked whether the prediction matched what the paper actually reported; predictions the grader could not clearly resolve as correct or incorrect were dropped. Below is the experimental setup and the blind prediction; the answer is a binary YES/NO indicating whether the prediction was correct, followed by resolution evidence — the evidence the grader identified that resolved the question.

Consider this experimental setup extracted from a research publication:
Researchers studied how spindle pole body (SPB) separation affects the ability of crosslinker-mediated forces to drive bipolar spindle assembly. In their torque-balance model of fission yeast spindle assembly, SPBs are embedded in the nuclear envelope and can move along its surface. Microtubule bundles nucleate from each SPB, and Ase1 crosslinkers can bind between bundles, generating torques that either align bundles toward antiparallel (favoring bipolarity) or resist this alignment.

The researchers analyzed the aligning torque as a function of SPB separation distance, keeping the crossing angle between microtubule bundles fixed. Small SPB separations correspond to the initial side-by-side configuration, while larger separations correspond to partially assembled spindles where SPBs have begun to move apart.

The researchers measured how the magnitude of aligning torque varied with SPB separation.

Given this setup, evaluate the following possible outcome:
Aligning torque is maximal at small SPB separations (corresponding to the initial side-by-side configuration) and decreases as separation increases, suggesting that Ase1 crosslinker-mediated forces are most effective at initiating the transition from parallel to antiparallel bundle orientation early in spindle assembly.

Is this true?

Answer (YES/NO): NO